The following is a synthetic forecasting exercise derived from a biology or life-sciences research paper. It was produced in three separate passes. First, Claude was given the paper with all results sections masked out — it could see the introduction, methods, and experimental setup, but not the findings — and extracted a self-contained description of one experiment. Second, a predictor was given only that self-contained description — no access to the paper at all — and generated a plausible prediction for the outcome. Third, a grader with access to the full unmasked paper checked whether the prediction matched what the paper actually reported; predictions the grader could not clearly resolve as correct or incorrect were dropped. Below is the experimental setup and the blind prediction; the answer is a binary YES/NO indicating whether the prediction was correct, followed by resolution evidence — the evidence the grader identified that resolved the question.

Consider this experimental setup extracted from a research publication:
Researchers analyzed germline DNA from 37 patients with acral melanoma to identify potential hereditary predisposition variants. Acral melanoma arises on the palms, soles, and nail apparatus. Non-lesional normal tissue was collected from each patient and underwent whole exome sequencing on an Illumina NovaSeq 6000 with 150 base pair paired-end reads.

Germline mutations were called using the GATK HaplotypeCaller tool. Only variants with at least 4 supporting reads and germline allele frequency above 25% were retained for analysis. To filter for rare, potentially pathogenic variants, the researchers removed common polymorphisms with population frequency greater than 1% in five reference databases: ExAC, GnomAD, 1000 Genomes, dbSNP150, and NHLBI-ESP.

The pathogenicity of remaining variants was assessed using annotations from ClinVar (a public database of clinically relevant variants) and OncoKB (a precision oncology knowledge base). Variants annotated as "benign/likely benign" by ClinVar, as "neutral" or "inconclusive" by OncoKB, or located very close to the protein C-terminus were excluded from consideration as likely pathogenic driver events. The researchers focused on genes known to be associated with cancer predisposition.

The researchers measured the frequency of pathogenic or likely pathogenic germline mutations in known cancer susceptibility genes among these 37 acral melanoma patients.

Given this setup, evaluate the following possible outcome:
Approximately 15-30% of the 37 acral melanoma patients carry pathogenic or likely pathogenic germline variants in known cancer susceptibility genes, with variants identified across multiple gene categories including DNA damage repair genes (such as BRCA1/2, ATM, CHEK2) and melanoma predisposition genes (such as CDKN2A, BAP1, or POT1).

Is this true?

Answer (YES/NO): NO